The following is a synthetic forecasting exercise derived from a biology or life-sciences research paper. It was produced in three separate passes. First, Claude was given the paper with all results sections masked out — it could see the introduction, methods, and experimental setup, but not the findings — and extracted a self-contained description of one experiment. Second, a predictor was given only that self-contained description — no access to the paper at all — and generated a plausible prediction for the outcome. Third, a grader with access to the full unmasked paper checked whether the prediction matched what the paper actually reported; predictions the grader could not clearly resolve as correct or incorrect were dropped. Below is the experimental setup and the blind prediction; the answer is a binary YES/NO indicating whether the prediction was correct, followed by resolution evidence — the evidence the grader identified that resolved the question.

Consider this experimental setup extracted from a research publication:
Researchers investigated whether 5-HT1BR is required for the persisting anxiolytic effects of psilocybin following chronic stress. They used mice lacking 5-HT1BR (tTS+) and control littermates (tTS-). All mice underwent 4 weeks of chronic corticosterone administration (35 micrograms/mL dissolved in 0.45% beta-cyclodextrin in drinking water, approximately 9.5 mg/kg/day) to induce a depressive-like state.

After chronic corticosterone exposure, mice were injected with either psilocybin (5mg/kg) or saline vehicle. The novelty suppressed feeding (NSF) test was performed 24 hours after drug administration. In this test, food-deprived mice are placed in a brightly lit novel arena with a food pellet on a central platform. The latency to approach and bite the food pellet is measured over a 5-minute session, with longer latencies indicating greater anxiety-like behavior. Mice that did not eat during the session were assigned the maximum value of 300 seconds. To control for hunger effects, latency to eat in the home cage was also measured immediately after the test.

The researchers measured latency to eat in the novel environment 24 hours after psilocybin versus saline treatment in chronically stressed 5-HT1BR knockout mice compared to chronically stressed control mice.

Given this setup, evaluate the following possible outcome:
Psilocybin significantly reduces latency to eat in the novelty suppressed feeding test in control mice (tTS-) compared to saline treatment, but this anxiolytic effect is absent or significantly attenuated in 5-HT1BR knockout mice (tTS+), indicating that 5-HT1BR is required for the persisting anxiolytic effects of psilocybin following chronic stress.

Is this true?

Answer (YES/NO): YES